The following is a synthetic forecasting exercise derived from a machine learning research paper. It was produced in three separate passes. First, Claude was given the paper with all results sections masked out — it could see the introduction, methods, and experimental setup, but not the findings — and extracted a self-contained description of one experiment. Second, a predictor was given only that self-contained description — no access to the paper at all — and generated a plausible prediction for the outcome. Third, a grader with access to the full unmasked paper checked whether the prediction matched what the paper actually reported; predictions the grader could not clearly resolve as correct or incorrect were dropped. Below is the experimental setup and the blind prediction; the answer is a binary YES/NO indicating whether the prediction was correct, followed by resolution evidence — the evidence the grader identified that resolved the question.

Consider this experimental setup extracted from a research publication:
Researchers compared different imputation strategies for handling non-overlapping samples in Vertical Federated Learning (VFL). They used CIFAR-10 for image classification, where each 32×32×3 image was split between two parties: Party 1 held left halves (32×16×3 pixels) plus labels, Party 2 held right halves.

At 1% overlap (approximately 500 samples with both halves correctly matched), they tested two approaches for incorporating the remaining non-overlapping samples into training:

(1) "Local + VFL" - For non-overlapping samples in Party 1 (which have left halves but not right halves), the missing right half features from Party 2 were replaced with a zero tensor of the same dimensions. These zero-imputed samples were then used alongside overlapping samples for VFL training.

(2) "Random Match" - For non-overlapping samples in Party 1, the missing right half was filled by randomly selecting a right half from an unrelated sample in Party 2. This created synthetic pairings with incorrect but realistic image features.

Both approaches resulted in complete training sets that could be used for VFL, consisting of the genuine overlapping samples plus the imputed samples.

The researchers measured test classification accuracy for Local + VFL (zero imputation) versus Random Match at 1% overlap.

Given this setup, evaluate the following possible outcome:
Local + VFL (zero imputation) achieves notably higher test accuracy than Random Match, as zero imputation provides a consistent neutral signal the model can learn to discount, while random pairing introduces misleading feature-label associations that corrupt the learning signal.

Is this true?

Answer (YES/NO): YES